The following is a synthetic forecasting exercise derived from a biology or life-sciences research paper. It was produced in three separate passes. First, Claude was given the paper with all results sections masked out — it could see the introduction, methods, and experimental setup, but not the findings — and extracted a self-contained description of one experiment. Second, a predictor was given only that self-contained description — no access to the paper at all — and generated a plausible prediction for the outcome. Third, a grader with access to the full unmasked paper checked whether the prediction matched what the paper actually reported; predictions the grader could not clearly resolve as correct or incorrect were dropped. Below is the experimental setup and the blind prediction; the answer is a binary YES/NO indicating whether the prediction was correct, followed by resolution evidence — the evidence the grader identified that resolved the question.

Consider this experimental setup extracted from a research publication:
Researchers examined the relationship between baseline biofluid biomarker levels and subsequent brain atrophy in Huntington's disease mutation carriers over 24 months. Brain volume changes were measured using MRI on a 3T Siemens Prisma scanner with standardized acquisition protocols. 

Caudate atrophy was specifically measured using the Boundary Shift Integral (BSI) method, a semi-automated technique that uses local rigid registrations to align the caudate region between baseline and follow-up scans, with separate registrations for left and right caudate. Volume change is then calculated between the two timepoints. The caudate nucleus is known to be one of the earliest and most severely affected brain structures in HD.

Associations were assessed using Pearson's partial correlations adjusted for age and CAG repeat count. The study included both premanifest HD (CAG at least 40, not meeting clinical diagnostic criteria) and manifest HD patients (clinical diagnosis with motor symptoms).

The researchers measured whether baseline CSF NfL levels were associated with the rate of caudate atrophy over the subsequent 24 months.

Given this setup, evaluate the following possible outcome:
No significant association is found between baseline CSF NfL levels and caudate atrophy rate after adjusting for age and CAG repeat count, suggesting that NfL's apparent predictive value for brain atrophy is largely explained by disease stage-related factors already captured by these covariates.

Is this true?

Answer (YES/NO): NO